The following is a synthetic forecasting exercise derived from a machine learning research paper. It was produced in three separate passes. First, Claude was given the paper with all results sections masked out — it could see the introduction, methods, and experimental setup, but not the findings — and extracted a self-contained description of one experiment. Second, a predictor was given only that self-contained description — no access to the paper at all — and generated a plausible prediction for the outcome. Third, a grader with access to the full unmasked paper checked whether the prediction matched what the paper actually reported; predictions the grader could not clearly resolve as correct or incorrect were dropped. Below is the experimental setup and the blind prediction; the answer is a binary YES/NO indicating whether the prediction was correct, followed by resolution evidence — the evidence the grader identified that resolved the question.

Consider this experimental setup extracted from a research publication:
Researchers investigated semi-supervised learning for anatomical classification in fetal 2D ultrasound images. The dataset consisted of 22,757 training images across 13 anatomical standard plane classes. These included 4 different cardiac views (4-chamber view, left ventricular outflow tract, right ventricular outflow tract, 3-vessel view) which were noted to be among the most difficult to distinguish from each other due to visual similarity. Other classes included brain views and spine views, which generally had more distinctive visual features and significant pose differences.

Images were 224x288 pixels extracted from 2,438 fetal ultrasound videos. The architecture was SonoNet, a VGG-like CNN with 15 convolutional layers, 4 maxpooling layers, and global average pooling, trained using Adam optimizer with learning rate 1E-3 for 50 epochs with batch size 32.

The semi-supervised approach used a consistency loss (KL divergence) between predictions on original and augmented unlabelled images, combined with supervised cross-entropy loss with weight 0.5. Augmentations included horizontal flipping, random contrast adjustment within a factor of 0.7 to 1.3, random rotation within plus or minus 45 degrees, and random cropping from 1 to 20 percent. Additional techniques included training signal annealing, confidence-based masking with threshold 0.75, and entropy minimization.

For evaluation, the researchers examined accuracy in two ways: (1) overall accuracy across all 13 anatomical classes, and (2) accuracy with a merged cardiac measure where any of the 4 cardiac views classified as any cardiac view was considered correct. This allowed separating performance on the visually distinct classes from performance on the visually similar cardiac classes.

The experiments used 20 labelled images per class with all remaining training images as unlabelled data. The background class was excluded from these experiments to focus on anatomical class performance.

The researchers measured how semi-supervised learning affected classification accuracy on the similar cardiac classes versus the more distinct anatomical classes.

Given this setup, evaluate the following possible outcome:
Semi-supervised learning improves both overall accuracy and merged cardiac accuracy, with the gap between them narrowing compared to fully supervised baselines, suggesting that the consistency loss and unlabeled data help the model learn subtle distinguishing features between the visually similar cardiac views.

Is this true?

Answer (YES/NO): NO